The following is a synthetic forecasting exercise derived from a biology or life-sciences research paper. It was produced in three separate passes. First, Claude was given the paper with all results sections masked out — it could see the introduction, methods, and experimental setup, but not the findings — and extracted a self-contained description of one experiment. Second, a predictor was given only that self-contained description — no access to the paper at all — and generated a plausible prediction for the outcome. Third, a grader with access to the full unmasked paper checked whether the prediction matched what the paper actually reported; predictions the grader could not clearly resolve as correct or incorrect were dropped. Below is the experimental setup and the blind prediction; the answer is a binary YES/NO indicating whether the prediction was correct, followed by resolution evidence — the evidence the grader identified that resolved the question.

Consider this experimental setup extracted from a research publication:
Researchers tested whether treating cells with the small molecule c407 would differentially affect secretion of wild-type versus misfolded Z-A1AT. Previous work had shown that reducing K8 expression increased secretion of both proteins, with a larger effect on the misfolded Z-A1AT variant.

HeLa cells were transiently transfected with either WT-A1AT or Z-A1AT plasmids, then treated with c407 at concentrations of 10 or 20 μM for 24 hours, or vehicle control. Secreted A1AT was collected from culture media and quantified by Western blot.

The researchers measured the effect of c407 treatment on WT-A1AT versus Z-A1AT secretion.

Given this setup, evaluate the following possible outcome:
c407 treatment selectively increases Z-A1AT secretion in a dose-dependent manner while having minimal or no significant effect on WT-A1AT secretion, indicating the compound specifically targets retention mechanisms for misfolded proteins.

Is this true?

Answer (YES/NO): YES